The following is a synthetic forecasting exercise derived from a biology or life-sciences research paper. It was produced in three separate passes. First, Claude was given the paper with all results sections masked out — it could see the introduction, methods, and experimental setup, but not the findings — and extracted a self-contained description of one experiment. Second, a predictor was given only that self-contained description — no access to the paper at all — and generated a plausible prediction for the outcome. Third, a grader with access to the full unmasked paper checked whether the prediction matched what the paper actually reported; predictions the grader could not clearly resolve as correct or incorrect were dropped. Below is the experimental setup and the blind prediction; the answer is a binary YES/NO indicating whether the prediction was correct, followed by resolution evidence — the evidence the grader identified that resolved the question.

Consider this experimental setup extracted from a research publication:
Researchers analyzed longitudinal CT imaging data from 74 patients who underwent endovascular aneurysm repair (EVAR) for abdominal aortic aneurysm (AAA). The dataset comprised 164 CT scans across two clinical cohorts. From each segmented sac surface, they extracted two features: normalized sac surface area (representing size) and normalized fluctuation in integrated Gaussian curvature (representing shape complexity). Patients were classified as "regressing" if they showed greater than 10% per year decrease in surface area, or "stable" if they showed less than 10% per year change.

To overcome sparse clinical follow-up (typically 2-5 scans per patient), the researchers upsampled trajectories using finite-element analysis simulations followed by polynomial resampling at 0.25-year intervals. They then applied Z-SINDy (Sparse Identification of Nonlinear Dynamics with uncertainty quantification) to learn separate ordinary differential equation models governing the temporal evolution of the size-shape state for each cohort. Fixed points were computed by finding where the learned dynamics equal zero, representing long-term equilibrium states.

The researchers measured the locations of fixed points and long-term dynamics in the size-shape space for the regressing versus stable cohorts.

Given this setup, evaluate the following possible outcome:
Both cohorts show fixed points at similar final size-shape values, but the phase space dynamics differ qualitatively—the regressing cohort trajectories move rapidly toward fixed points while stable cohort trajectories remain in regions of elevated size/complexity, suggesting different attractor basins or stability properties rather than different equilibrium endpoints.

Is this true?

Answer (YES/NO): NO